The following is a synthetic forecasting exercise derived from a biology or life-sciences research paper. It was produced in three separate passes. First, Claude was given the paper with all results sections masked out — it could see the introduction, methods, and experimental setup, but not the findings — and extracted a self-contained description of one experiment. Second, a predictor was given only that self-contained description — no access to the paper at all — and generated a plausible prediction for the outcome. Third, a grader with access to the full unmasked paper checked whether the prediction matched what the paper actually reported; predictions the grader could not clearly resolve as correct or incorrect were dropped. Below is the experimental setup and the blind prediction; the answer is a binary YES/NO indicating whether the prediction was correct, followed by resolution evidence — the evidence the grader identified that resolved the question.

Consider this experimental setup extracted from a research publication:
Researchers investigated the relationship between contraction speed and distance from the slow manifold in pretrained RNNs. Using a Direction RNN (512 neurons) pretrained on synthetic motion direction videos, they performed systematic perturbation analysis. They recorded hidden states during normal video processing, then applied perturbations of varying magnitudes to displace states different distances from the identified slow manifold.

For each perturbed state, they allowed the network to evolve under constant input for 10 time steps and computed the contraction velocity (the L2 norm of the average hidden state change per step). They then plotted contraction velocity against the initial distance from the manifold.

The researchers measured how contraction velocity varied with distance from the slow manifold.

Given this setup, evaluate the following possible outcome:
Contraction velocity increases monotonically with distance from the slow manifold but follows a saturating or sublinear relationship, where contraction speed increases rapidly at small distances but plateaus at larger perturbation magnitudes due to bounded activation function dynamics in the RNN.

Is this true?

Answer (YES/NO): NO